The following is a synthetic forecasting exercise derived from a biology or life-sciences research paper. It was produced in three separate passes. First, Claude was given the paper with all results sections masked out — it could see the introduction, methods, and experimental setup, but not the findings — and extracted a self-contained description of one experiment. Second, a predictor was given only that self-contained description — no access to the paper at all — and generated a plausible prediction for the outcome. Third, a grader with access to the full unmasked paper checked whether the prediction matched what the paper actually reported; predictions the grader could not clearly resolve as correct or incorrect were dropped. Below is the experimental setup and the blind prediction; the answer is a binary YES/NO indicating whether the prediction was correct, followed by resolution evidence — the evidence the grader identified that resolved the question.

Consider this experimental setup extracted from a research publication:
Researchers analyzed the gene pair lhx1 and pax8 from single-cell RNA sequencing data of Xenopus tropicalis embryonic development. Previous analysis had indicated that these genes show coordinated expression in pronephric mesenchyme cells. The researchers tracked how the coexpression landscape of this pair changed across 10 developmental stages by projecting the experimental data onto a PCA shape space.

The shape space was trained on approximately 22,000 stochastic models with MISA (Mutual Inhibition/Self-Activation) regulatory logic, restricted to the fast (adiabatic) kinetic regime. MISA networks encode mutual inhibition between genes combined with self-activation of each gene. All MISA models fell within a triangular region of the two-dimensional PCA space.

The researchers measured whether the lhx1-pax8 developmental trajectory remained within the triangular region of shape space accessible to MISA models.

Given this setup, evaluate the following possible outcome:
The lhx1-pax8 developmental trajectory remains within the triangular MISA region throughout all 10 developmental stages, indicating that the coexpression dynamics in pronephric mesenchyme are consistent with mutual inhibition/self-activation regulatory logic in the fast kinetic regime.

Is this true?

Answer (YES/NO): NO